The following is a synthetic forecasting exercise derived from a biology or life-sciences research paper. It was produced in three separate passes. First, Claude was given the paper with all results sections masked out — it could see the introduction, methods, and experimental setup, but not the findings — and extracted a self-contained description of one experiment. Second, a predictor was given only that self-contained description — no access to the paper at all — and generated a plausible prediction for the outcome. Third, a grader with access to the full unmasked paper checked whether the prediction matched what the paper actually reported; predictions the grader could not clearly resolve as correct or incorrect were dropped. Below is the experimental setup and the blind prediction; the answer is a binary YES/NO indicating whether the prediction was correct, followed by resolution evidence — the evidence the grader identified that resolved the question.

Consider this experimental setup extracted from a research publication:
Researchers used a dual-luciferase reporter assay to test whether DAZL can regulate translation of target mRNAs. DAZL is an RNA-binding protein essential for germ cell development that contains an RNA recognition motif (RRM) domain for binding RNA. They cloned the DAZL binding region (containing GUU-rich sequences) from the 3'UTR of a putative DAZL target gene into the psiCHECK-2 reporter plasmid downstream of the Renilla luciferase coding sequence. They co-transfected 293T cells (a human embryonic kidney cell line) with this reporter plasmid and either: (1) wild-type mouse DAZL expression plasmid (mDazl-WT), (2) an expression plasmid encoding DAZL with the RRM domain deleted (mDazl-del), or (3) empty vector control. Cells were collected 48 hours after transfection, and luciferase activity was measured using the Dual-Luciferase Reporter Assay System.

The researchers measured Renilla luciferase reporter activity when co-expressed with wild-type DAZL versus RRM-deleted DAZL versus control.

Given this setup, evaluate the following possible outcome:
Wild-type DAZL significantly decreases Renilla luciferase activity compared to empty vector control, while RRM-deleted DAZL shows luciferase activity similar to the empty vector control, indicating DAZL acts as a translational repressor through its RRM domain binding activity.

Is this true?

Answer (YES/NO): NO